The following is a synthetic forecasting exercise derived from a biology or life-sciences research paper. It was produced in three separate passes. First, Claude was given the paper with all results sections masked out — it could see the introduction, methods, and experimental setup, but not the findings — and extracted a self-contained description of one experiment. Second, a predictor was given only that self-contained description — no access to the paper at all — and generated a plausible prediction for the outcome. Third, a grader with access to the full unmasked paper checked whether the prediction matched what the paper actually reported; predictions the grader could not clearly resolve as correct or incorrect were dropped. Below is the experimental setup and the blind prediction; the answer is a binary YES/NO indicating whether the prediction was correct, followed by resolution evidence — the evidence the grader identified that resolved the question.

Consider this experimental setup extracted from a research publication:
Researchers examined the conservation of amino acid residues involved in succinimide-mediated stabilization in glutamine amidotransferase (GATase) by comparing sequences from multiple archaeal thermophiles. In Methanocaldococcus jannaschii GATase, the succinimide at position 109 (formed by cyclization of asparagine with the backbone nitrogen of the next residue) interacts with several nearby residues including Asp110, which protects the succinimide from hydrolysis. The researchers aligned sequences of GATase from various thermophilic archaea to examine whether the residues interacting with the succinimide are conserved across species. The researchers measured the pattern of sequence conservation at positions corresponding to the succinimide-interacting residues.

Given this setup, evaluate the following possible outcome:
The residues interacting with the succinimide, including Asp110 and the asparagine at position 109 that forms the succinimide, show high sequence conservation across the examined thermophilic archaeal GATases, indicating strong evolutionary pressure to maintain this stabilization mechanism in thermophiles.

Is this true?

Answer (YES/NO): YES